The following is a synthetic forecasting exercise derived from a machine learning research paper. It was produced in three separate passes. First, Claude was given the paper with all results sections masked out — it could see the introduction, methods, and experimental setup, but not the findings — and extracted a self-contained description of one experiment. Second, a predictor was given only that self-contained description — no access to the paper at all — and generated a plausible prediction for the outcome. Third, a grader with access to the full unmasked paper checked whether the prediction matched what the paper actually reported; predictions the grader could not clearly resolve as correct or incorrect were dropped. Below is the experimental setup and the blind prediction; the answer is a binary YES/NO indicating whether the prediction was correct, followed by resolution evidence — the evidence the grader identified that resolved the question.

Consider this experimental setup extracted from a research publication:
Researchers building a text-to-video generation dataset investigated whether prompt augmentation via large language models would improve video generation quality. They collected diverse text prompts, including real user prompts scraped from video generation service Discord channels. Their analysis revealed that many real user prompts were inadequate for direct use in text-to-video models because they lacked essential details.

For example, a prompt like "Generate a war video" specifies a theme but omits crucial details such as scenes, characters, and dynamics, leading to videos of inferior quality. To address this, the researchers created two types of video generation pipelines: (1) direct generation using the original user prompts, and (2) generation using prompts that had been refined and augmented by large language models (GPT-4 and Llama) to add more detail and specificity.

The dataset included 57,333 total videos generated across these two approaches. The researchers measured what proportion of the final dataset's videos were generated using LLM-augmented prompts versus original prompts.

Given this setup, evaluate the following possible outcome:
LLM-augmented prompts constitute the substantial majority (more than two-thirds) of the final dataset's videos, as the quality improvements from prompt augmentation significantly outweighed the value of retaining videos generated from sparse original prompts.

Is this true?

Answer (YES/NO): NO